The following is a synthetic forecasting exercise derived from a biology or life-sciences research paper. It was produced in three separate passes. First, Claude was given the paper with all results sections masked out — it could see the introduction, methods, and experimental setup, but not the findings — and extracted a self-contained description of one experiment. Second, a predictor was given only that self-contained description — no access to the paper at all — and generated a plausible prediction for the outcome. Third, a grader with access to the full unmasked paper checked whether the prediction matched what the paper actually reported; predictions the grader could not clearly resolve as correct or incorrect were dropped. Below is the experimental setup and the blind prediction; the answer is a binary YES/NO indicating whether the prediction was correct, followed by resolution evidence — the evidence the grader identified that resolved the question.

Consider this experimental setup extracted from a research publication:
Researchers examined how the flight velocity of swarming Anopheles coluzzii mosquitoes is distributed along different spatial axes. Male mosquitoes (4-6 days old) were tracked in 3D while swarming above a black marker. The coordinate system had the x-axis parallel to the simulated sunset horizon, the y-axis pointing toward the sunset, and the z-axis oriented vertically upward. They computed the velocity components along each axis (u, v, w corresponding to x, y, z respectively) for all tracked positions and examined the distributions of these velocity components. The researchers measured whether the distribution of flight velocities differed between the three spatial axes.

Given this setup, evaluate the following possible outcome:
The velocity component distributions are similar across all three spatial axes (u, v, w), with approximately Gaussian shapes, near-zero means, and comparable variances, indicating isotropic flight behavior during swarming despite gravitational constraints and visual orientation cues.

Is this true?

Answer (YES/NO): NO